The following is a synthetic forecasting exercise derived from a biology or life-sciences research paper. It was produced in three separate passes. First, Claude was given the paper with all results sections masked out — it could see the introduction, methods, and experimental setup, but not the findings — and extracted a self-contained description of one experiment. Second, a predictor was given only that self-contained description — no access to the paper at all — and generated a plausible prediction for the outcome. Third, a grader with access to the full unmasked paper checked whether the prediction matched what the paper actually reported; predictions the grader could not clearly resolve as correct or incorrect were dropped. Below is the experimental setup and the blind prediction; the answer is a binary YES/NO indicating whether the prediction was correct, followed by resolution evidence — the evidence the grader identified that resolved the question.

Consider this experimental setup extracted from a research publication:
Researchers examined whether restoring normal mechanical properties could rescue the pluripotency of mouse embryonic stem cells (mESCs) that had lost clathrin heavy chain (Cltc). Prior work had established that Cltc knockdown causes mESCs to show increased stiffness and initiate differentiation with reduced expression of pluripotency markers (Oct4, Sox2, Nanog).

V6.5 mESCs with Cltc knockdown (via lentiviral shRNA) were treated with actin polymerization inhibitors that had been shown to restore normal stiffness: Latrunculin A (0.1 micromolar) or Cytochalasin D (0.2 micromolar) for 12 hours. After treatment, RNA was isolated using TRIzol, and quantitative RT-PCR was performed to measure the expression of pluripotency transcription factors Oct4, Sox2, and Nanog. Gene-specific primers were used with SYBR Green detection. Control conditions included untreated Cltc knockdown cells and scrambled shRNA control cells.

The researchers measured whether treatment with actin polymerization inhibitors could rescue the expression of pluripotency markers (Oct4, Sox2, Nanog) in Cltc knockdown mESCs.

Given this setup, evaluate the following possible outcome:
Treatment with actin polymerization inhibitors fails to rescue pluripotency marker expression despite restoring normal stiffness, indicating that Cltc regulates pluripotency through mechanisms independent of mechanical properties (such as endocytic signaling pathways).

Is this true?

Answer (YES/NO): YES